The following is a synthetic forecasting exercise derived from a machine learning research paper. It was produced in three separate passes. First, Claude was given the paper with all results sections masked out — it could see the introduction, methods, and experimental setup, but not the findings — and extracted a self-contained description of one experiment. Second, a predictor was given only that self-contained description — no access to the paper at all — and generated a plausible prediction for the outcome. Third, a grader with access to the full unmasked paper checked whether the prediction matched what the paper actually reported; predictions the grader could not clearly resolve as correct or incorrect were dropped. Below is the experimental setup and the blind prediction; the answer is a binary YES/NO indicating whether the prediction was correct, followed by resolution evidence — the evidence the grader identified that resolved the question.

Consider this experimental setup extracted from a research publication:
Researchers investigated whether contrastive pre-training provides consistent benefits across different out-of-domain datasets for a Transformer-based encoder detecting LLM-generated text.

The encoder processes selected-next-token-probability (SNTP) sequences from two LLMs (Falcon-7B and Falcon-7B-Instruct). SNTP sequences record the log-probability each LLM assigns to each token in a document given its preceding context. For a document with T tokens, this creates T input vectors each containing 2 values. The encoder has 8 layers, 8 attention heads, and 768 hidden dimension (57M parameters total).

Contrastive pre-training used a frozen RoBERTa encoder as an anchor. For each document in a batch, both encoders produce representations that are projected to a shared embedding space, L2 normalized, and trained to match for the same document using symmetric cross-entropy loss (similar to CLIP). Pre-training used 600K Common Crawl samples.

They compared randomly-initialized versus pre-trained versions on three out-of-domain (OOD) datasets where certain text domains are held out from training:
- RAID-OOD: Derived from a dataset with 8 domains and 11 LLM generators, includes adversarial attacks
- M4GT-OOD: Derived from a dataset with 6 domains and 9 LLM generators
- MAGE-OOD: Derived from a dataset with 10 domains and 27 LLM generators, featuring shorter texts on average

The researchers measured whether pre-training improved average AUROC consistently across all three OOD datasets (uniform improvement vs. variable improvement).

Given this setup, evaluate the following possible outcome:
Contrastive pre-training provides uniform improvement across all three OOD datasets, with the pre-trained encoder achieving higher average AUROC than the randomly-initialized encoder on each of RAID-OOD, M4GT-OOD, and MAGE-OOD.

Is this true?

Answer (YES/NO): YES